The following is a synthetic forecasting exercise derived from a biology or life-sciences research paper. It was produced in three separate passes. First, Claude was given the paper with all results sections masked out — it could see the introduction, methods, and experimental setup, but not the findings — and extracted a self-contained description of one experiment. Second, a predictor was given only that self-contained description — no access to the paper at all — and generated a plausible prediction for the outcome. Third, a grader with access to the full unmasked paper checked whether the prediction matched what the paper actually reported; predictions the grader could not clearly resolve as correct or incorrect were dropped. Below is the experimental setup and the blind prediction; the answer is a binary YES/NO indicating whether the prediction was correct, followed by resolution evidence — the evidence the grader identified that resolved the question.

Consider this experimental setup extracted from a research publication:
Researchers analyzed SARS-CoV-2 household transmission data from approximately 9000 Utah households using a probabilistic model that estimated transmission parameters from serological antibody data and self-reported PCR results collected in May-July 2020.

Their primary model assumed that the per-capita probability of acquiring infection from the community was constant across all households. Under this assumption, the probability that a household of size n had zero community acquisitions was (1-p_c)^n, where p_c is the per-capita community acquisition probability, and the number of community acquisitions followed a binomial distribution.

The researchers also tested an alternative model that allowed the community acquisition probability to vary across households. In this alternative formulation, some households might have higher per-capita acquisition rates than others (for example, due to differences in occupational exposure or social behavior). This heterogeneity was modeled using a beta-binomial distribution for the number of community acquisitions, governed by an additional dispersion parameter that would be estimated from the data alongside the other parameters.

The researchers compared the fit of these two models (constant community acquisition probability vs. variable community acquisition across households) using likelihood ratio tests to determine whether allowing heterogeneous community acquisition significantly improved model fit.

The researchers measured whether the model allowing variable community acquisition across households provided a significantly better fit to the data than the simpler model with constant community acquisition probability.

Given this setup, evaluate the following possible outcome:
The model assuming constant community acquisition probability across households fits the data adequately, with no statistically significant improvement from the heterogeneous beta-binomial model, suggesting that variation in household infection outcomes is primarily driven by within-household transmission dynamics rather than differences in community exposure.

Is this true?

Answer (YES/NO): YES